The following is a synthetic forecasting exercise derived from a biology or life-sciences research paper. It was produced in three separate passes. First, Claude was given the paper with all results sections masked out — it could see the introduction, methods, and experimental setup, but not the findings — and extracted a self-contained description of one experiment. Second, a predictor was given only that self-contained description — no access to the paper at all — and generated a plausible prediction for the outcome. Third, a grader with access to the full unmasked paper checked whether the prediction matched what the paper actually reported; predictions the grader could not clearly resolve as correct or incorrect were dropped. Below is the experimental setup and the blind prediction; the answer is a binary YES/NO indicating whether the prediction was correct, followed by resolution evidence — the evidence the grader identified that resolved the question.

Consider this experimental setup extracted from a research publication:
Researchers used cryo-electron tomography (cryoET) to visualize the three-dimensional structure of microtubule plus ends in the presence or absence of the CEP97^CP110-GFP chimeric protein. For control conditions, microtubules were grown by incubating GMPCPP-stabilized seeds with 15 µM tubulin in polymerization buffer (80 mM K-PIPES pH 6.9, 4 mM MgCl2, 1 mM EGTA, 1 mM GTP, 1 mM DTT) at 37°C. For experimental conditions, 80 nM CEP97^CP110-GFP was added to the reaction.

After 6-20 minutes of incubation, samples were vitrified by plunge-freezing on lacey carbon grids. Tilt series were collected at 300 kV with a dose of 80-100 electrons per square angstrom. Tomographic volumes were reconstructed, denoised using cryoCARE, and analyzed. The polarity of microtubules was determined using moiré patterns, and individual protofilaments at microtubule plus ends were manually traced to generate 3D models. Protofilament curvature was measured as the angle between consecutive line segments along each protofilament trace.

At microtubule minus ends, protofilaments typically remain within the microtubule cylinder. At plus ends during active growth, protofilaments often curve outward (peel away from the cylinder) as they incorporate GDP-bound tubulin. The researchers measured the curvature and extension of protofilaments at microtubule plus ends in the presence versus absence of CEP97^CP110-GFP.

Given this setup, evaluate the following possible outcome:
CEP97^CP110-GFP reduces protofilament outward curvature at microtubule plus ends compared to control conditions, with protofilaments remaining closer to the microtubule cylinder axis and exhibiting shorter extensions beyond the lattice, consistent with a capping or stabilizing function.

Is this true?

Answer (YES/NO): YES